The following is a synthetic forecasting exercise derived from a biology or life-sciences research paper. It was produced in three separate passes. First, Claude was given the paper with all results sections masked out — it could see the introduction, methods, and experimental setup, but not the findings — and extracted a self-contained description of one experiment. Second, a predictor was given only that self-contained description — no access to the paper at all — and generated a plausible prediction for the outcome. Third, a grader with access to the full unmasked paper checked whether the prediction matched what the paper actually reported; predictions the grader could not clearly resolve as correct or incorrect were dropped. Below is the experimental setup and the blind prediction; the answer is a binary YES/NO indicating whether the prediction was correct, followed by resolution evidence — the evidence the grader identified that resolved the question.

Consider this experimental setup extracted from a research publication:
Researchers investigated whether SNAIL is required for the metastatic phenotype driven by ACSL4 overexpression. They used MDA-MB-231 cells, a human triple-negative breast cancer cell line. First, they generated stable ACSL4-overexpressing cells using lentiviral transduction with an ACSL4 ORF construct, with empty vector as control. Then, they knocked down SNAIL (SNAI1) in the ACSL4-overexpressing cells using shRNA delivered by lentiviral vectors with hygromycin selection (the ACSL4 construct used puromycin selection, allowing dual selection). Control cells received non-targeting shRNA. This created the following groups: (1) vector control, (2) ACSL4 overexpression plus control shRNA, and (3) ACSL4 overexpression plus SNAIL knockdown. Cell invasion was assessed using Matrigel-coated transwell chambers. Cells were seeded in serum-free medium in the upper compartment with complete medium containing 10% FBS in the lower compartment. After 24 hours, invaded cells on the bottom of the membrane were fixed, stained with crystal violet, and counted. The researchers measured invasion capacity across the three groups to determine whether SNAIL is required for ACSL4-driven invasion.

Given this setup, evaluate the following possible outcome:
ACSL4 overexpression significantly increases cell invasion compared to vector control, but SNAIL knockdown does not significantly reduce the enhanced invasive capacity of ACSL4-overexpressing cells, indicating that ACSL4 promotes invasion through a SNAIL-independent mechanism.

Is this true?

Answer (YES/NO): NO